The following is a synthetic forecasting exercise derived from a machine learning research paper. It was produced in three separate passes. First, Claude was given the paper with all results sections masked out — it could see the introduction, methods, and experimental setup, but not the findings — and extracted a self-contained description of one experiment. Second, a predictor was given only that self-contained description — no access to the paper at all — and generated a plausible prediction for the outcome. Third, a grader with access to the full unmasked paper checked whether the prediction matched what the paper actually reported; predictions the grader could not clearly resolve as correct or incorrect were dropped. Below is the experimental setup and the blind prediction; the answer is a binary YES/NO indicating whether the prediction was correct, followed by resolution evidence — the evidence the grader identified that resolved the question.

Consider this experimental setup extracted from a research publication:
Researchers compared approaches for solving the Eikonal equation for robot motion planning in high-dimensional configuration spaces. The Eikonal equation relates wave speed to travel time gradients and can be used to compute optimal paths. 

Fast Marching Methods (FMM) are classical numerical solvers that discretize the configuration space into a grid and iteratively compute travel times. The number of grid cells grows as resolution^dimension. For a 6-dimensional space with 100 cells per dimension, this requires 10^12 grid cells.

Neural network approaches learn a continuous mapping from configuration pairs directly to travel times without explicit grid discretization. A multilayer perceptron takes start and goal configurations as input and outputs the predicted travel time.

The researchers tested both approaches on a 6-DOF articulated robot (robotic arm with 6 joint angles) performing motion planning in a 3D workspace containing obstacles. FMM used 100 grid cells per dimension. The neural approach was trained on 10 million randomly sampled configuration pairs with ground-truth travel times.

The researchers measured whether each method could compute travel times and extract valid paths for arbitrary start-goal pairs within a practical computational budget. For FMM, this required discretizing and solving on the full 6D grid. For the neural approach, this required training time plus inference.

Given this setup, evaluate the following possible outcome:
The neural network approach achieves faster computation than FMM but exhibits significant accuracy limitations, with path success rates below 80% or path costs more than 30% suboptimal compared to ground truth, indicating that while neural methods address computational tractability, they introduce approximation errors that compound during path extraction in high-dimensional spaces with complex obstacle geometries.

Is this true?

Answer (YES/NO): NO